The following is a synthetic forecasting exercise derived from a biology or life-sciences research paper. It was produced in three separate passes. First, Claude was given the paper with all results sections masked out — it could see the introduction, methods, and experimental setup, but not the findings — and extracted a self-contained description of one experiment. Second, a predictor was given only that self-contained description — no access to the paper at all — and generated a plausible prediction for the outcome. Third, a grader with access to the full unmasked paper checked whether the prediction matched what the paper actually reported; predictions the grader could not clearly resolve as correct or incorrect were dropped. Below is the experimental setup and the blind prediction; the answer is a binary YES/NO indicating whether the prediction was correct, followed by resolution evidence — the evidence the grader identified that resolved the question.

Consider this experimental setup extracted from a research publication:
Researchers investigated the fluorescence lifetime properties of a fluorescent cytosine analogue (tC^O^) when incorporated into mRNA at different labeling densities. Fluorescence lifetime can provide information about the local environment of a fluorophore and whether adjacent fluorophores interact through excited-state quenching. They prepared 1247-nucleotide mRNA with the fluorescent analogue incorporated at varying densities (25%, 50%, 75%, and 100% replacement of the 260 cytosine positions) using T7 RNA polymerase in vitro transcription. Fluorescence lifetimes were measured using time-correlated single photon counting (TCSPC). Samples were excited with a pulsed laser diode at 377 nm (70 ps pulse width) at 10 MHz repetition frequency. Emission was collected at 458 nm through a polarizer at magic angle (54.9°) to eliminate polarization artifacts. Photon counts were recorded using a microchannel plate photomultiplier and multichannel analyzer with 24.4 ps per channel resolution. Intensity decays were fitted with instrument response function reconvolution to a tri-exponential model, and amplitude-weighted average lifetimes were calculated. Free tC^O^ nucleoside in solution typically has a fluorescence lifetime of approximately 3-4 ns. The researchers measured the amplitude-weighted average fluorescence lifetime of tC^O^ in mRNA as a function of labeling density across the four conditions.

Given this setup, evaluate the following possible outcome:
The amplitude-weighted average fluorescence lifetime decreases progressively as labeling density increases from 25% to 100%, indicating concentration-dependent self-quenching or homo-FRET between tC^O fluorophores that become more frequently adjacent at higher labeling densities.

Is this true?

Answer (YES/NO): YES